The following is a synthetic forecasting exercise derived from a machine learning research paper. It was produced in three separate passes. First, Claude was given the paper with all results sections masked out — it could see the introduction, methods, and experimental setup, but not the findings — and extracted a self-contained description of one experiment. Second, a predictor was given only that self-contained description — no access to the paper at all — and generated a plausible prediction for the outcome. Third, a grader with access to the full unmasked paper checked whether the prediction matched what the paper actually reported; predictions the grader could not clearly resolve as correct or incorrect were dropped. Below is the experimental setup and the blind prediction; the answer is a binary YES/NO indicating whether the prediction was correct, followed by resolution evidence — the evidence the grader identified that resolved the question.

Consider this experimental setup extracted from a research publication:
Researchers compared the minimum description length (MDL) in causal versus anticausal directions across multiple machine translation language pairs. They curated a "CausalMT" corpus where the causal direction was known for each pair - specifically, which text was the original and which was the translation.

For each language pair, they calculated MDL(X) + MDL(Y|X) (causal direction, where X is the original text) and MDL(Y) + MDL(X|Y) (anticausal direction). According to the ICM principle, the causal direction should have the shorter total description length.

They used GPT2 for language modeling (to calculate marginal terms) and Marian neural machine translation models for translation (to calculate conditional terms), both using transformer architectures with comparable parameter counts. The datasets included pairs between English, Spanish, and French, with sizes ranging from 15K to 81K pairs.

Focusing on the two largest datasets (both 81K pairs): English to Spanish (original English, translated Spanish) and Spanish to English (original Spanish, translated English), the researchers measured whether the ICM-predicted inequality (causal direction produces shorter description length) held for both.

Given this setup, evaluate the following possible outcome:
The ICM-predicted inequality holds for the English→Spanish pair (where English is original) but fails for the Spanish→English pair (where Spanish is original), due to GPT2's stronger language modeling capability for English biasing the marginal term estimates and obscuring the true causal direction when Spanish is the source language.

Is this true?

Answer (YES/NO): NO